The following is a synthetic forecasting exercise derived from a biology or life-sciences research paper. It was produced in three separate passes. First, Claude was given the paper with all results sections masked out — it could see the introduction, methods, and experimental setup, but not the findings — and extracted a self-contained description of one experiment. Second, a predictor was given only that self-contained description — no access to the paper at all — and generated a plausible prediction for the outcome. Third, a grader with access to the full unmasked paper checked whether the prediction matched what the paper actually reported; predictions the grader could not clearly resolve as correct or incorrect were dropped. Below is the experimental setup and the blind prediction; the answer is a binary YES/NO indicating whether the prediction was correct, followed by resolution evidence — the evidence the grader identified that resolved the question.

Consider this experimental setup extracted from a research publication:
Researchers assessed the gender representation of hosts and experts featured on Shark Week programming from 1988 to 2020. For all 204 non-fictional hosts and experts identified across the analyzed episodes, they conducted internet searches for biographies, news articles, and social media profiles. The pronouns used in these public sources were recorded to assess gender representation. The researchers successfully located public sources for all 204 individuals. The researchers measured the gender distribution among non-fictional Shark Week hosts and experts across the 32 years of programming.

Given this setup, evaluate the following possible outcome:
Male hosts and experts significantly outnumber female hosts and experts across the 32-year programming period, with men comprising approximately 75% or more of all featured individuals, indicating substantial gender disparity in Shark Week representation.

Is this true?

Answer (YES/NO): YES